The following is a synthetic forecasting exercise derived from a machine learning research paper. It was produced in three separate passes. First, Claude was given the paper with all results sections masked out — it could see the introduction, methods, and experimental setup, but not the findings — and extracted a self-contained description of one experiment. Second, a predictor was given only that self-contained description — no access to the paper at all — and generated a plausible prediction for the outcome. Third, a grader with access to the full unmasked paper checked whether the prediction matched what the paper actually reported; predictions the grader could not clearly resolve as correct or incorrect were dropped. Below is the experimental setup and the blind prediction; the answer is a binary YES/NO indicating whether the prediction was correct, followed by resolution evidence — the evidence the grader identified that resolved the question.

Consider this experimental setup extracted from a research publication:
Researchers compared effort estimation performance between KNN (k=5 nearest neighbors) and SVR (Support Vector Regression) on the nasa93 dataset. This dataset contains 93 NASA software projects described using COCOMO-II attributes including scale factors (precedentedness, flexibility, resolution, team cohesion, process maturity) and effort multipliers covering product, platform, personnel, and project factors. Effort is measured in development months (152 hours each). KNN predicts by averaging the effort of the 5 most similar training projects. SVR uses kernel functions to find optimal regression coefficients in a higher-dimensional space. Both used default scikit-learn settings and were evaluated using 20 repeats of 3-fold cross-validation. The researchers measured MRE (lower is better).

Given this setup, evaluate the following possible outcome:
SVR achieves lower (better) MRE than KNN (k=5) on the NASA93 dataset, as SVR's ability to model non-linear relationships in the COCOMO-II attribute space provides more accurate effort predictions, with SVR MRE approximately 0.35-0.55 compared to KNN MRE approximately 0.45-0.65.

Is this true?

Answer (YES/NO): NO